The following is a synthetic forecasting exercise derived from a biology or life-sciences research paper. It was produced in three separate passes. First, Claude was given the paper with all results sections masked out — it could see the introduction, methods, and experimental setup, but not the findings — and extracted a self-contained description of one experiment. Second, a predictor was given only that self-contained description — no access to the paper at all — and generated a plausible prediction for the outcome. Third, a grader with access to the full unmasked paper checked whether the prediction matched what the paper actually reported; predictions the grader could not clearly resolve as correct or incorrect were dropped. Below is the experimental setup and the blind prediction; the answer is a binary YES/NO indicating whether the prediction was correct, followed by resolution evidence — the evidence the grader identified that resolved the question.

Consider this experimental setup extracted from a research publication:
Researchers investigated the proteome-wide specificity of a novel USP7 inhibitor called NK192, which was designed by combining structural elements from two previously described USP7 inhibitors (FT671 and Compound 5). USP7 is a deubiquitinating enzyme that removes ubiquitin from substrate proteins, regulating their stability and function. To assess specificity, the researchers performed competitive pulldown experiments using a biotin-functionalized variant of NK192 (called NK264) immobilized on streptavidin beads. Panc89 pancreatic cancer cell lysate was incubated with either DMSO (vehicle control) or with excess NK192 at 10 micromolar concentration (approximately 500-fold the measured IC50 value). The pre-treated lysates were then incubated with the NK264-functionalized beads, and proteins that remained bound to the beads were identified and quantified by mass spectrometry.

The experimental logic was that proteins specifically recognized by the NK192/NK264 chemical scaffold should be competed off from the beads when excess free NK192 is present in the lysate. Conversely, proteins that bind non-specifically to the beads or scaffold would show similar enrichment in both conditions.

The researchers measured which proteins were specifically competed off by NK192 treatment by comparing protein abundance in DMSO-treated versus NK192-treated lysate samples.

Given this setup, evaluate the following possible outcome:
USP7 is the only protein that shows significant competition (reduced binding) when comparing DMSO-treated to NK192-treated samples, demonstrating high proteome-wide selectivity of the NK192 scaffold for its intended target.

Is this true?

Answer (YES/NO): YES